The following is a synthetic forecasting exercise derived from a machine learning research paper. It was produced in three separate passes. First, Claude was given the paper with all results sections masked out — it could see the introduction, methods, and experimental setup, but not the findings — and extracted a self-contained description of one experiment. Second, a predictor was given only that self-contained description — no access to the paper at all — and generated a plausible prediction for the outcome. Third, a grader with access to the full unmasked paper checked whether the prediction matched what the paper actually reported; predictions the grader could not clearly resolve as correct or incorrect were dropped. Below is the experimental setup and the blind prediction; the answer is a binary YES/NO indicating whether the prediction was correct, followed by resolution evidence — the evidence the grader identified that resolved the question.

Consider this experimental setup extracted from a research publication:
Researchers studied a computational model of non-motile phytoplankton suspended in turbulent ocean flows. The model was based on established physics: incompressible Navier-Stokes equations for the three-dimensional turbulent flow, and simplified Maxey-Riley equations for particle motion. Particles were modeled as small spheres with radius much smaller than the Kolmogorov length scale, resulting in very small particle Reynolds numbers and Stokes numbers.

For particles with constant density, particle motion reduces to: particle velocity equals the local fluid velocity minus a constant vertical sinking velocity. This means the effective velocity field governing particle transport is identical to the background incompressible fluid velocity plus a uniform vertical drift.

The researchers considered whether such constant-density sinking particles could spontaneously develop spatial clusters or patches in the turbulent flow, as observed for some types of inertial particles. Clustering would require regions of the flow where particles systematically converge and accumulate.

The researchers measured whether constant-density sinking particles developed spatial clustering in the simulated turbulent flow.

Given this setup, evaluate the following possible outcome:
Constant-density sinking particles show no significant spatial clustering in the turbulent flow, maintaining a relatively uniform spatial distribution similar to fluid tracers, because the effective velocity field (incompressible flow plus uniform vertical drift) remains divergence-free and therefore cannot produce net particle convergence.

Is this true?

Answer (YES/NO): YES